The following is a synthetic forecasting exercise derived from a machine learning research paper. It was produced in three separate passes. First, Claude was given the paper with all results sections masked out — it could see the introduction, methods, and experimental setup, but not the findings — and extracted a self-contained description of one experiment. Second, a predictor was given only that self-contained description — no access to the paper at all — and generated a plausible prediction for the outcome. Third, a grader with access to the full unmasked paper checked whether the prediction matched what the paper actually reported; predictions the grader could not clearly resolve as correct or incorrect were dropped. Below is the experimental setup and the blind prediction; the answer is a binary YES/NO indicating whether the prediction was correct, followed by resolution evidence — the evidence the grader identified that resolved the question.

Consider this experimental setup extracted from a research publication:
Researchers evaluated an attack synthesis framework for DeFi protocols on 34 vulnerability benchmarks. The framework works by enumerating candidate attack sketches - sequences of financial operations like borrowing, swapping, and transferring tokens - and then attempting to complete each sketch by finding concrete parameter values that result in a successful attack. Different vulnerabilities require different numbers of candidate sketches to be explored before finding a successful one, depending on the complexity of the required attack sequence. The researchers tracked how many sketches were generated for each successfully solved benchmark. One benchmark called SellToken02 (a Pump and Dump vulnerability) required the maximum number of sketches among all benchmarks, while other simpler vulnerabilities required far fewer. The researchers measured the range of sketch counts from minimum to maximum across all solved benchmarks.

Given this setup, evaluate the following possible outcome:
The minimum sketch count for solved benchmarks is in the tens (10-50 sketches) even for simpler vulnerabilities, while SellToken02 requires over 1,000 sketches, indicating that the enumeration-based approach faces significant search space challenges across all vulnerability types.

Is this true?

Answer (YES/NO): NO